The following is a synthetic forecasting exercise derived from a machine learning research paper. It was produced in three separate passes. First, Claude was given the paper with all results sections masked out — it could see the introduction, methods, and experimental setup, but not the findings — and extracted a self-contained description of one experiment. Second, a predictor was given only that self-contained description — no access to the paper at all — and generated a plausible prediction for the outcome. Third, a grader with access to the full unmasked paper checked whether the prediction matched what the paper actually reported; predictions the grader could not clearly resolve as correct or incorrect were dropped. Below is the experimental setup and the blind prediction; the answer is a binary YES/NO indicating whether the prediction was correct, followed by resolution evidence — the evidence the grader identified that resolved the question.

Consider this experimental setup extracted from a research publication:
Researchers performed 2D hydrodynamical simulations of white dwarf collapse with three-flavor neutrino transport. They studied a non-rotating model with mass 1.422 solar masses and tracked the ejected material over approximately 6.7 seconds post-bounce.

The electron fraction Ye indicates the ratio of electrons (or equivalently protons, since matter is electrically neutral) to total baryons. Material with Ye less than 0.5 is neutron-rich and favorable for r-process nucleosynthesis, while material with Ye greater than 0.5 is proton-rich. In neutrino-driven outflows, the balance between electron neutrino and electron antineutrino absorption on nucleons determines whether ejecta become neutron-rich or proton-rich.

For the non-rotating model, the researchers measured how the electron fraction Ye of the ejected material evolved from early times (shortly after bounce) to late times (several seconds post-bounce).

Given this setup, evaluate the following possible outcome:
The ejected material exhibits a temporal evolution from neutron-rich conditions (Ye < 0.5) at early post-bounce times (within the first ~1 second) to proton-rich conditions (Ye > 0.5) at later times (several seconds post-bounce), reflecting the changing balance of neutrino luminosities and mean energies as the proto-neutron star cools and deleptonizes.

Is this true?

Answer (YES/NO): YES